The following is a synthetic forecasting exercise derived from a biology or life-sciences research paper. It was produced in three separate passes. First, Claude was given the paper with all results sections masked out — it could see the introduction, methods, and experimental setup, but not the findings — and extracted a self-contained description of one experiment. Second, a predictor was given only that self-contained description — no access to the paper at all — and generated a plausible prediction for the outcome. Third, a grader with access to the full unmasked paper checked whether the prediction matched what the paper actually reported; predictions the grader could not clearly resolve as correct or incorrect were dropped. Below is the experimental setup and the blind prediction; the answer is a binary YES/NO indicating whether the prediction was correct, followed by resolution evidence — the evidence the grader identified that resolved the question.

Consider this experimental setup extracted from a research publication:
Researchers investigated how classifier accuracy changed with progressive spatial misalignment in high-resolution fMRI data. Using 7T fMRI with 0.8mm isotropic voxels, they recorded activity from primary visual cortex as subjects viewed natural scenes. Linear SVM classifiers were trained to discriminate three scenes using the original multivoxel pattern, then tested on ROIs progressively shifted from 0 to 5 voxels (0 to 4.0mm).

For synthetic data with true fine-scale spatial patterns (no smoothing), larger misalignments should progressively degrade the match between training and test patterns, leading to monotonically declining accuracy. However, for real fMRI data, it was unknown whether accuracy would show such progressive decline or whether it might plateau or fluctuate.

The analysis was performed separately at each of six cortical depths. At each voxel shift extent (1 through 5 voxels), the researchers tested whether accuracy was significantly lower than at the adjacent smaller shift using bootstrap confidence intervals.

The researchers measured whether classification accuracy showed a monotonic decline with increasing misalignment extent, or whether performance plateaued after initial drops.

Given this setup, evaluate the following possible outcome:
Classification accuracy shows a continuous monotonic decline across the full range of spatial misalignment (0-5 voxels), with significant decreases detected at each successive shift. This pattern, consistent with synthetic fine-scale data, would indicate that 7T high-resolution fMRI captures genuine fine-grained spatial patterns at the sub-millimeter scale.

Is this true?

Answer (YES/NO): NO